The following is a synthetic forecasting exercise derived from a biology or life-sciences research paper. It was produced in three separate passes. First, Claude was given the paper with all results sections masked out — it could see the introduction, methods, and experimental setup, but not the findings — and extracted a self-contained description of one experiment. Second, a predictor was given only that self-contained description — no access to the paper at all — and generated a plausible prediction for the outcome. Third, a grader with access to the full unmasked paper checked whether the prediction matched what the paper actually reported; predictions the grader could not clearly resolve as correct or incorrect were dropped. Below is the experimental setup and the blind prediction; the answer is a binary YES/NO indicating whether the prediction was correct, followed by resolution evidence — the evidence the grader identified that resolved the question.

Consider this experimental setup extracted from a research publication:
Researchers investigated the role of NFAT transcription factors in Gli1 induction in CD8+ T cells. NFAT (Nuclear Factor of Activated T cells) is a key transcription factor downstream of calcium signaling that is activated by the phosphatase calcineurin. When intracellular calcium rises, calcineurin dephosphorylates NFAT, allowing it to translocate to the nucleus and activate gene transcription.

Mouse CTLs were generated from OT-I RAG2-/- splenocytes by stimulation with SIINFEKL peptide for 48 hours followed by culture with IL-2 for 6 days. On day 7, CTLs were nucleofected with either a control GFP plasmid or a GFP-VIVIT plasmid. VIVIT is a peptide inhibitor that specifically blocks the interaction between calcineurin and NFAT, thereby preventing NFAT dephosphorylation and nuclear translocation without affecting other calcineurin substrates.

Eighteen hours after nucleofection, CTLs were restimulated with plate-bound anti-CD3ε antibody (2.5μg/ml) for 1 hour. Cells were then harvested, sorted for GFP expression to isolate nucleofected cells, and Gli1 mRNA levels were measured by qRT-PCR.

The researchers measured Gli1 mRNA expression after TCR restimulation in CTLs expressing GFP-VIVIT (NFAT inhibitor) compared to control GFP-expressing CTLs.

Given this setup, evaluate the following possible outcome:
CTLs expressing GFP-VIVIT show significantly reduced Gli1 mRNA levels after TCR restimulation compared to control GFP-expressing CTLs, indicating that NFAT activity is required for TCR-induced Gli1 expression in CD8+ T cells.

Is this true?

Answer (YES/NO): NO